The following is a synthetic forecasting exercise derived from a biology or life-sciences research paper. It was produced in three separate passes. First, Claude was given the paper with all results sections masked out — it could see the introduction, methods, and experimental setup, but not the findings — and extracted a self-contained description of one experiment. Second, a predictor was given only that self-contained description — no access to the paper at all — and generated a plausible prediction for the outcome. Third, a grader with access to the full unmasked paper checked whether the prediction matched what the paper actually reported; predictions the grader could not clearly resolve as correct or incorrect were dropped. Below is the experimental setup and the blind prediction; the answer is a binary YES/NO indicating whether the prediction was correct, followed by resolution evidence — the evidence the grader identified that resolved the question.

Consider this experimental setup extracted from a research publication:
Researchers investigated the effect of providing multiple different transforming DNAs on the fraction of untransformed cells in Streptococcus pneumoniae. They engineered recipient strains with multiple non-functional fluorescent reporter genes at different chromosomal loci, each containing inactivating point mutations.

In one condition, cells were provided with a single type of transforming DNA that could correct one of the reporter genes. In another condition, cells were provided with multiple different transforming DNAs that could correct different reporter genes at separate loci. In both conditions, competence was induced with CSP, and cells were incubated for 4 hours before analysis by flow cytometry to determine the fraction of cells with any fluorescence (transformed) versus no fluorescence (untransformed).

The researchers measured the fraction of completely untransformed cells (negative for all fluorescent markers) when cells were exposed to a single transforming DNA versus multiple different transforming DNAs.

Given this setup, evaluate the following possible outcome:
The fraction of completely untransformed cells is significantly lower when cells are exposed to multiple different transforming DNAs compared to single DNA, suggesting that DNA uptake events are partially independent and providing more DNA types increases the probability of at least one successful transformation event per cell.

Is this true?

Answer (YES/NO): NO